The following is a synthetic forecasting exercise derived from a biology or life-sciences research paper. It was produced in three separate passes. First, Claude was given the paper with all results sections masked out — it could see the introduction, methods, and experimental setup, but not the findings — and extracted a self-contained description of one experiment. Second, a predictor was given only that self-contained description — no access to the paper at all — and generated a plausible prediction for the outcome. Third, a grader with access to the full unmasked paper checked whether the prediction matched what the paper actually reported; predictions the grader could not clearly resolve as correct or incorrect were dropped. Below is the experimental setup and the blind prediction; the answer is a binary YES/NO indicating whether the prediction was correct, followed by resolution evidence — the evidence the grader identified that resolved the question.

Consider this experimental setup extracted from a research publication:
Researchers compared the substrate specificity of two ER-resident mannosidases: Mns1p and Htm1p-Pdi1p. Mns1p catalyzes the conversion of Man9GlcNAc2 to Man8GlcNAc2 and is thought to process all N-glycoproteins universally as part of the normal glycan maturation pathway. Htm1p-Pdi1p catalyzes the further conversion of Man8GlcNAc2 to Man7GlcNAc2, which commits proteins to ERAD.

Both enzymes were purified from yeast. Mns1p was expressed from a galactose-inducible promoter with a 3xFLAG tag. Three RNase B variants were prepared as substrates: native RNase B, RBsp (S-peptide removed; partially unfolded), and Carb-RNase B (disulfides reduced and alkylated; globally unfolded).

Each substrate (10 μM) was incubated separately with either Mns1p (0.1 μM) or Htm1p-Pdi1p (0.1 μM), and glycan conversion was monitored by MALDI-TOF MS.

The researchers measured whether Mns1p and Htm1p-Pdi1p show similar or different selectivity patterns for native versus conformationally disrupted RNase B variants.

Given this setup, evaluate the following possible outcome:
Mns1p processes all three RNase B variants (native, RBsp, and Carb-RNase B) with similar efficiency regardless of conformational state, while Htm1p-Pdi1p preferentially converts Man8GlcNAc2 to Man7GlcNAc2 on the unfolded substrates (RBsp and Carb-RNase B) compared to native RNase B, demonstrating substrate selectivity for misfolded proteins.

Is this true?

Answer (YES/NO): YES